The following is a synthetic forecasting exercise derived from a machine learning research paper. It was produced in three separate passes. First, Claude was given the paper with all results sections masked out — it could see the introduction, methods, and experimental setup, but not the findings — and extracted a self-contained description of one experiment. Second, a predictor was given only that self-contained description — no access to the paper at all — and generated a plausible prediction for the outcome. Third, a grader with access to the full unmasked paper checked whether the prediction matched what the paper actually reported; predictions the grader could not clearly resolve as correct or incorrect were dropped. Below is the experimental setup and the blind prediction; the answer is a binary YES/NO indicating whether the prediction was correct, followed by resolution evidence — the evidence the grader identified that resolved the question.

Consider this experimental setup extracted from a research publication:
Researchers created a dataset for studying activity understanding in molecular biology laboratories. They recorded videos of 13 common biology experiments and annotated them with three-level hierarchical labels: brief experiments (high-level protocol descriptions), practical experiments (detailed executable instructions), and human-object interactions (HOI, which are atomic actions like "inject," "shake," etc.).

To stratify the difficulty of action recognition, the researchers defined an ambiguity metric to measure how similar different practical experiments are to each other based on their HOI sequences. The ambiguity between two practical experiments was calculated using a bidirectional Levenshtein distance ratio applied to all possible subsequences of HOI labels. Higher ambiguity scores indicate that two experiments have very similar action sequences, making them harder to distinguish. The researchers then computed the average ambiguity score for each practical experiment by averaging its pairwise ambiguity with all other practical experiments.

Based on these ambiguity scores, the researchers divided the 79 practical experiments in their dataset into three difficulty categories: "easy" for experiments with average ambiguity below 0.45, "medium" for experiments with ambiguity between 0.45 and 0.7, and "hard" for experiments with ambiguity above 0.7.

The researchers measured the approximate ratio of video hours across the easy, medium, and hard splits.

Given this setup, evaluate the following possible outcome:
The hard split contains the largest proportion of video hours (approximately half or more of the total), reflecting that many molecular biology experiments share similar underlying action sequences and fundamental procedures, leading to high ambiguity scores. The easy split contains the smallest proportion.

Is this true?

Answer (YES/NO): NO